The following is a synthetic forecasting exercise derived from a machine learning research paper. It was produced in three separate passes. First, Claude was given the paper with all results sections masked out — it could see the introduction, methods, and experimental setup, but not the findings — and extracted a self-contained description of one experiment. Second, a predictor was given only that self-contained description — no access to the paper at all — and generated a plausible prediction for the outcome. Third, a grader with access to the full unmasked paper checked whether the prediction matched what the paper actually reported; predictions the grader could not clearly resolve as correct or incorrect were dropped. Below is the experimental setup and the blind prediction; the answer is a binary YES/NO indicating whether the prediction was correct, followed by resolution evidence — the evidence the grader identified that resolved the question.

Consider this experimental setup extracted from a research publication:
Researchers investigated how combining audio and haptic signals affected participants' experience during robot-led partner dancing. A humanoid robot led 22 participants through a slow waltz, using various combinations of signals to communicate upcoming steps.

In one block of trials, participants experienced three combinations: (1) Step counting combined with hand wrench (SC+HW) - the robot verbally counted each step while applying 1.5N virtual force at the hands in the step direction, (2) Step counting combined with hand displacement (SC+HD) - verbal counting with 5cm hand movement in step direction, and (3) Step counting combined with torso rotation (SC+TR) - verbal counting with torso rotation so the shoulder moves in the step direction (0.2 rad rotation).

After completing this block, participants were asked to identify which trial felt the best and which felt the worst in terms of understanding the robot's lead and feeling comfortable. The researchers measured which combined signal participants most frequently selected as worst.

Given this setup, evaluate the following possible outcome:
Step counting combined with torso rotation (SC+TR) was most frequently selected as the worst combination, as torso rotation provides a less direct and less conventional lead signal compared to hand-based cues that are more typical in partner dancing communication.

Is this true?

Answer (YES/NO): NO